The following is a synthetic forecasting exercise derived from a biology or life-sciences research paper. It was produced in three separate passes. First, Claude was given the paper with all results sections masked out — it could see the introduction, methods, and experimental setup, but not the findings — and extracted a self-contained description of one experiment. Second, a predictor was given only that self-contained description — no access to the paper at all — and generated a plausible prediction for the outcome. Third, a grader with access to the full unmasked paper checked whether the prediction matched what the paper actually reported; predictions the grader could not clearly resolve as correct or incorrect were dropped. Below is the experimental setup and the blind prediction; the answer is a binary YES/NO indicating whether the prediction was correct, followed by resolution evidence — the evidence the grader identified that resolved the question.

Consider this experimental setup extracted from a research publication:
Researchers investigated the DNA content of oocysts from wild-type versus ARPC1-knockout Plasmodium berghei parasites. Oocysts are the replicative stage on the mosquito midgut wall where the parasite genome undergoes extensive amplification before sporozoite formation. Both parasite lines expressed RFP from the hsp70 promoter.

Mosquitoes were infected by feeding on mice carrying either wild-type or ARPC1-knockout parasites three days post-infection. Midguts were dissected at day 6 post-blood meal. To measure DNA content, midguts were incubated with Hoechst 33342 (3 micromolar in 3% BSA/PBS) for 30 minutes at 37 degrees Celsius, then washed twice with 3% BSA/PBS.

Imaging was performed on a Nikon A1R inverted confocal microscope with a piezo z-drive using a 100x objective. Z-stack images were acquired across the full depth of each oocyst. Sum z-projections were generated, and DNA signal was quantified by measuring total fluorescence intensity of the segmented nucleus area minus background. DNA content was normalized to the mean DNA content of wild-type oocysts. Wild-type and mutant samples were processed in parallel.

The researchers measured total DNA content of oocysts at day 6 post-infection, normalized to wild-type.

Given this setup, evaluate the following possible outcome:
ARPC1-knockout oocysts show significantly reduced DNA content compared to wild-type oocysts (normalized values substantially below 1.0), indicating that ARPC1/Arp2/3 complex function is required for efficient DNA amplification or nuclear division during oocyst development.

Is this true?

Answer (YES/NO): YES